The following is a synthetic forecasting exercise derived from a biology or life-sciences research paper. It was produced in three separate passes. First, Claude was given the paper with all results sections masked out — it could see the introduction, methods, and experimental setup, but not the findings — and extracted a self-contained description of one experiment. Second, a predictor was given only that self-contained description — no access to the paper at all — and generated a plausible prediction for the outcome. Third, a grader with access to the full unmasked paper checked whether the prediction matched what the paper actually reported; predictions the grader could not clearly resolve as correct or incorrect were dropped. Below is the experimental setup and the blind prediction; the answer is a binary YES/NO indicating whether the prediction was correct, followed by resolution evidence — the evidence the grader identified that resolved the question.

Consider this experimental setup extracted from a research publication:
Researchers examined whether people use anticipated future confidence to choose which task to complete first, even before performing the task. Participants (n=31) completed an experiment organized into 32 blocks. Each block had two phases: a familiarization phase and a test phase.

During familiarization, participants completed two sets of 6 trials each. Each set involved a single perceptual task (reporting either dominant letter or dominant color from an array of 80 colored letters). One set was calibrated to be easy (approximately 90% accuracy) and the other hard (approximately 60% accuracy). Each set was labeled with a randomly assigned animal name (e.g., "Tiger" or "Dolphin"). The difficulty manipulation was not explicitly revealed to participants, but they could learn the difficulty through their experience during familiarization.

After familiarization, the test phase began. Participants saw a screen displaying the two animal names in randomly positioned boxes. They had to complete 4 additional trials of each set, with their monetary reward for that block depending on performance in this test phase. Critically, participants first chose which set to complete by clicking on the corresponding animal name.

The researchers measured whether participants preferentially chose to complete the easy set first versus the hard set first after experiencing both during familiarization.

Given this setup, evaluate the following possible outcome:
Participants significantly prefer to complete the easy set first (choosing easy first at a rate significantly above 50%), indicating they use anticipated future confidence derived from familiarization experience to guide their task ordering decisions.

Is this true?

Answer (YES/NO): YES